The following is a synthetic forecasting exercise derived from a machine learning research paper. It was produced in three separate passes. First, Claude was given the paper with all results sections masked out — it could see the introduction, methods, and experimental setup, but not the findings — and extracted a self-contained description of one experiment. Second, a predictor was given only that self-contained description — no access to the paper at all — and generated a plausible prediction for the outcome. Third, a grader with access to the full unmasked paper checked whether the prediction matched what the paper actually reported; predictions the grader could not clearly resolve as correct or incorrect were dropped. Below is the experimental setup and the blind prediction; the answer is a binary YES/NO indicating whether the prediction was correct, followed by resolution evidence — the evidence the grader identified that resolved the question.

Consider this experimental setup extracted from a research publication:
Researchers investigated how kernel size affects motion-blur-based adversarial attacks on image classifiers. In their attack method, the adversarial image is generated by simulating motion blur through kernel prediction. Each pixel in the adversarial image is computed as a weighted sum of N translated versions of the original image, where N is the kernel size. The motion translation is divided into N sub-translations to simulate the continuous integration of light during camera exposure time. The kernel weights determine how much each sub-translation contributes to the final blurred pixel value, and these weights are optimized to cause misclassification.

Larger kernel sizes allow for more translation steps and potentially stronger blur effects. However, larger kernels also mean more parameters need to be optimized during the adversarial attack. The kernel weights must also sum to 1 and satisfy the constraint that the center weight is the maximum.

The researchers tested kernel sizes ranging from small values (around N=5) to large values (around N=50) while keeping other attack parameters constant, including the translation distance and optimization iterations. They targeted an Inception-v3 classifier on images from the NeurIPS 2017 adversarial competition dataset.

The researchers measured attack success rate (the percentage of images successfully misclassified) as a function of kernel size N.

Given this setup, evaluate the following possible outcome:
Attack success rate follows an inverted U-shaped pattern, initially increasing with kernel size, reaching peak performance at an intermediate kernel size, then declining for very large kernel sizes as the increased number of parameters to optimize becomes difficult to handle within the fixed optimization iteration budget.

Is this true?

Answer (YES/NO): NO